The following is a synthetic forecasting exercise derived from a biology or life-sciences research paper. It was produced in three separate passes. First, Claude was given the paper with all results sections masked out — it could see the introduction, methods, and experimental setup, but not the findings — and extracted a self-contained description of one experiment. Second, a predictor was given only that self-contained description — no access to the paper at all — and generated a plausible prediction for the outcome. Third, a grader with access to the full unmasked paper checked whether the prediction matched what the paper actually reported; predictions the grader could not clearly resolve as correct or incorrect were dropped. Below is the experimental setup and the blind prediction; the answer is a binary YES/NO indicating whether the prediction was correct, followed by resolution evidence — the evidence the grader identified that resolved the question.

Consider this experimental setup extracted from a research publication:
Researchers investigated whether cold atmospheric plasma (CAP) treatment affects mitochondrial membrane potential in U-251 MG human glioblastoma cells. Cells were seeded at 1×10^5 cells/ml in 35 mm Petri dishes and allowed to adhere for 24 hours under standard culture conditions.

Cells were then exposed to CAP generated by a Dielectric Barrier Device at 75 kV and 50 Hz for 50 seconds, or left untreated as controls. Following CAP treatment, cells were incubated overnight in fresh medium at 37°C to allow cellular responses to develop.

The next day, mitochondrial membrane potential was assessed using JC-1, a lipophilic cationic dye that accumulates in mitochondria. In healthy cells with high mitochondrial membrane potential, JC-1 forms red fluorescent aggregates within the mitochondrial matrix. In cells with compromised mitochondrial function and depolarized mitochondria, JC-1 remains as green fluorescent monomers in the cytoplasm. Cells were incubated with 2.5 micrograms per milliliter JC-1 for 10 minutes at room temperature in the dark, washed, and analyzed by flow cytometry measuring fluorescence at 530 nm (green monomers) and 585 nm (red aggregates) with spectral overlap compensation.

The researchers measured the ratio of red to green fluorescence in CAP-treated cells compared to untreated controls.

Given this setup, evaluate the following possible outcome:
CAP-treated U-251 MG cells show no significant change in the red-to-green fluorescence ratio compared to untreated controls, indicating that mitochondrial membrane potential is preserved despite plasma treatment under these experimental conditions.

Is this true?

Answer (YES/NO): NO